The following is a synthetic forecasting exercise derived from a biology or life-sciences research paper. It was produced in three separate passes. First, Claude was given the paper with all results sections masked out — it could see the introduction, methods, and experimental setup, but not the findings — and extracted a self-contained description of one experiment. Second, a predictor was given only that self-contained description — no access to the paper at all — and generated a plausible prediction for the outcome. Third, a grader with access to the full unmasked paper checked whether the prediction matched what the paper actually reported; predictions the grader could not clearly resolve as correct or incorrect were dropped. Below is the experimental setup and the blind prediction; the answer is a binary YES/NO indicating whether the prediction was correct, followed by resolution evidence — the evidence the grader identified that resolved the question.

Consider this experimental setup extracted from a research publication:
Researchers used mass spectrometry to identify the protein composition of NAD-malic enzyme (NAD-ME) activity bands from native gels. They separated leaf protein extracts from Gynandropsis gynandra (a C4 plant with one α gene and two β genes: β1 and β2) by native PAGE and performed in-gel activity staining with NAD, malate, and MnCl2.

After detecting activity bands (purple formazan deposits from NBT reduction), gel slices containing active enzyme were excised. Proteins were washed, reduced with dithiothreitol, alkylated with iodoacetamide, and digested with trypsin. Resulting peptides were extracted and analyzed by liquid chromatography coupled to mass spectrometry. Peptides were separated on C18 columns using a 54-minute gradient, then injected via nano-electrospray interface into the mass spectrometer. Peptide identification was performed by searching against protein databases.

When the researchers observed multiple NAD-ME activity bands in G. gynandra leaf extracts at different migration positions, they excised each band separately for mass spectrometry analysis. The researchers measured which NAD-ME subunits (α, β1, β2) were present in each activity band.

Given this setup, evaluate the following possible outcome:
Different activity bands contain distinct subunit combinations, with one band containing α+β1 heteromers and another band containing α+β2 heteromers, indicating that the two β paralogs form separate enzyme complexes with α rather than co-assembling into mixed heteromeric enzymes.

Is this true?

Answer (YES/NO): NO